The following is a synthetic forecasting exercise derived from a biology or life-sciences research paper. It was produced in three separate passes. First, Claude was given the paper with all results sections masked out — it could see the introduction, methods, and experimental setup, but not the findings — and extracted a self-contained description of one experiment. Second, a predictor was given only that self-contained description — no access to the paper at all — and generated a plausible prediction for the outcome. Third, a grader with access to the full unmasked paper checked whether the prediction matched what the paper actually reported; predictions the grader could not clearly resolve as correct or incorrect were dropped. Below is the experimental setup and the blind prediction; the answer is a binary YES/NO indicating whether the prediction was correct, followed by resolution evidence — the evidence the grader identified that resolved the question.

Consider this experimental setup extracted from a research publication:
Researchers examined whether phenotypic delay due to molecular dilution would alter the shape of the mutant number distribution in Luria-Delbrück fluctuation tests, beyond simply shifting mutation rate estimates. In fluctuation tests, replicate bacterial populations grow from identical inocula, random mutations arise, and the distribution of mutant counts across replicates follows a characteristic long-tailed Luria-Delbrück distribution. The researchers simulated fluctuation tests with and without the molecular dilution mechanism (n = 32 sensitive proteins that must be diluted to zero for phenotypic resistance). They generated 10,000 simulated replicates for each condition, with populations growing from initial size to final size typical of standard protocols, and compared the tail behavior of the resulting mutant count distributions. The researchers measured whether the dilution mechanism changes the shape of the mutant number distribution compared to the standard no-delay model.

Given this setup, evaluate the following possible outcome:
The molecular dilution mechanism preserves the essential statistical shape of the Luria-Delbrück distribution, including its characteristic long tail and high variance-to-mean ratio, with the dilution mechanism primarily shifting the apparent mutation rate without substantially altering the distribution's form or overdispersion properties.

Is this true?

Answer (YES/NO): NO